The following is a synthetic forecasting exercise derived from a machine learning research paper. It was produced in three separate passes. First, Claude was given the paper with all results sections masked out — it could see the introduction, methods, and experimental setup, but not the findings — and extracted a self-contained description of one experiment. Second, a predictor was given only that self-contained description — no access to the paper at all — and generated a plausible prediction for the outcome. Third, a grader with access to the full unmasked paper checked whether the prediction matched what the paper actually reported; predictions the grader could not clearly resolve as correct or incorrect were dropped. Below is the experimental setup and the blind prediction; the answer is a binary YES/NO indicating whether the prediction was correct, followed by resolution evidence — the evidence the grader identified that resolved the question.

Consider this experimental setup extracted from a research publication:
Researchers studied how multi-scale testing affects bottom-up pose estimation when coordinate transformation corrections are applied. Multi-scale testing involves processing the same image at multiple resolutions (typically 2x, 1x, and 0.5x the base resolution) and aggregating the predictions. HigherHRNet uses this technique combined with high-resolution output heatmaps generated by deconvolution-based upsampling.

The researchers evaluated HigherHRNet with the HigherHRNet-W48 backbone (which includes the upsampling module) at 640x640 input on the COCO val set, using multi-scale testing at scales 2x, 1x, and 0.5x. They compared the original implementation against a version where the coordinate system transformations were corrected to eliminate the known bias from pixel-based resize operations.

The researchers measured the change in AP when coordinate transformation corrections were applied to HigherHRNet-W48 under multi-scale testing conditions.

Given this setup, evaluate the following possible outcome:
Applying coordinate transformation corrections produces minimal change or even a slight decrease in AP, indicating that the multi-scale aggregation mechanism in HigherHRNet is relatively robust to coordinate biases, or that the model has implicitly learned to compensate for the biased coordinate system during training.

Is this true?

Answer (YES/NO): YES